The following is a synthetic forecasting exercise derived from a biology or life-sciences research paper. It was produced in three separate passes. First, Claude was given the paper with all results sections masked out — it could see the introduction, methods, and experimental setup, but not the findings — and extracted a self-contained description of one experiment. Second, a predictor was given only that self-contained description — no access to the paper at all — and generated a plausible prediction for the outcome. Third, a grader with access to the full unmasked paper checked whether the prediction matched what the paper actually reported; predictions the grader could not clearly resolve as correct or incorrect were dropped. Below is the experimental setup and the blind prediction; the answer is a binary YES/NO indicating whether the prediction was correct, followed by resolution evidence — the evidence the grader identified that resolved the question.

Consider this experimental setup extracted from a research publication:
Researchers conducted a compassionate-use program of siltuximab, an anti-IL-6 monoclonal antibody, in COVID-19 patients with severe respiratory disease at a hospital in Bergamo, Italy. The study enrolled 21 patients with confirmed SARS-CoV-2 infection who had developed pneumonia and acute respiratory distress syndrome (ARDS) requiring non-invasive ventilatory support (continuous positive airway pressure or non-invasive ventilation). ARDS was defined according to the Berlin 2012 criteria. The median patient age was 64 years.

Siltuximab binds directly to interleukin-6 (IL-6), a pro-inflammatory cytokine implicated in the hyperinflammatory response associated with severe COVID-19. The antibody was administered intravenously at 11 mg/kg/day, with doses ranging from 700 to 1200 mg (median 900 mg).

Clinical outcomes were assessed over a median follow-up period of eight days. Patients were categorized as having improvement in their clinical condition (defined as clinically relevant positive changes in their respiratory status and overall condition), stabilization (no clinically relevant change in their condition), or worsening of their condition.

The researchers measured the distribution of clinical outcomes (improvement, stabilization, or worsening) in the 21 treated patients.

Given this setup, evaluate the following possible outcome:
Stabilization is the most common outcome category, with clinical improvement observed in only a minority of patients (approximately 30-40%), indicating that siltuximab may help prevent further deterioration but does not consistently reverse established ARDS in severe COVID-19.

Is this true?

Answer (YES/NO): YES